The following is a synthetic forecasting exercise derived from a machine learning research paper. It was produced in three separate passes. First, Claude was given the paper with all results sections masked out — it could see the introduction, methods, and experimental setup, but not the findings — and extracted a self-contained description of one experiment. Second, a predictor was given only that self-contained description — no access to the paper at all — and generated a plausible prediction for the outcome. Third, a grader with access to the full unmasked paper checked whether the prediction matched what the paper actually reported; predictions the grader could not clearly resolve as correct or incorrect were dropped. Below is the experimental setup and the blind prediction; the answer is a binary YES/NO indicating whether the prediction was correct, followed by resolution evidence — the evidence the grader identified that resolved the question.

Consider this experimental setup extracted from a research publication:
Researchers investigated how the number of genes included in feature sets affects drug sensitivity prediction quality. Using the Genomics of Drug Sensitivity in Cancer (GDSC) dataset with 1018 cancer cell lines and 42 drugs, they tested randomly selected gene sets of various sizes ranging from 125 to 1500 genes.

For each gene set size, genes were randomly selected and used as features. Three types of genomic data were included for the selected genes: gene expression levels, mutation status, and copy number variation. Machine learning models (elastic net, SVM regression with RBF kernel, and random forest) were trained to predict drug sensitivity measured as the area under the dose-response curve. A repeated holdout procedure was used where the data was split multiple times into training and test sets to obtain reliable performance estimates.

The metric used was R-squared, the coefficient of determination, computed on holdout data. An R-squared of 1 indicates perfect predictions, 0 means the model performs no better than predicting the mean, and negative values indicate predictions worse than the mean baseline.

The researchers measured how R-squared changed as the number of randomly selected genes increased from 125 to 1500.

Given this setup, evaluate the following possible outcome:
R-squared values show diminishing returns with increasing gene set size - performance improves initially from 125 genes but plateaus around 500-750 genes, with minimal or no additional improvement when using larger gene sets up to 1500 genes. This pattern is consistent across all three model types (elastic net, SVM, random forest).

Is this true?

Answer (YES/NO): NO